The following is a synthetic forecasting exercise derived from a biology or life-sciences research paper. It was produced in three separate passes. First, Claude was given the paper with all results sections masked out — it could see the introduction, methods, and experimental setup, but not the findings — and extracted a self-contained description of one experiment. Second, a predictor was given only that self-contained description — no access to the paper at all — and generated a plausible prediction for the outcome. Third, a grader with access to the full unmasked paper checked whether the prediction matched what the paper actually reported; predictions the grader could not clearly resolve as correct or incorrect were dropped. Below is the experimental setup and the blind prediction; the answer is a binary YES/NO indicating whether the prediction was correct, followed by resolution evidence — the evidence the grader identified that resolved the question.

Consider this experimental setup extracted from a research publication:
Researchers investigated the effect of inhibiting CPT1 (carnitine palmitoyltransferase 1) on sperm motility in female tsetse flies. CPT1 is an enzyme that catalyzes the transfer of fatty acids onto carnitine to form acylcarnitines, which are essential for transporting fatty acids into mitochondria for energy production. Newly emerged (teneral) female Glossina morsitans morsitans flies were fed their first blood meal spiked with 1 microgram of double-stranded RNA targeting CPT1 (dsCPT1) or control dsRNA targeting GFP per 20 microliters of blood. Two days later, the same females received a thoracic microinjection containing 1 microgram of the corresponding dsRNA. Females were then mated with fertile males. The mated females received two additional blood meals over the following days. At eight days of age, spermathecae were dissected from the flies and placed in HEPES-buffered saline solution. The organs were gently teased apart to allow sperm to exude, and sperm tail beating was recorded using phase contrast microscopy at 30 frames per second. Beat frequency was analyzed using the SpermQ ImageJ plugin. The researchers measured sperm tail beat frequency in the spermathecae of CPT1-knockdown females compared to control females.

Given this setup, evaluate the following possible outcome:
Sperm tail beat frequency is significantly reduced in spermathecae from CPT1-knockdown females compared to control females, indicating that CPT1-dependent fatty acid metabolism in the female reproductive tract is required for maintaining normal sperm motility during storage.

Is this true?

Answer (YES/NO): YES